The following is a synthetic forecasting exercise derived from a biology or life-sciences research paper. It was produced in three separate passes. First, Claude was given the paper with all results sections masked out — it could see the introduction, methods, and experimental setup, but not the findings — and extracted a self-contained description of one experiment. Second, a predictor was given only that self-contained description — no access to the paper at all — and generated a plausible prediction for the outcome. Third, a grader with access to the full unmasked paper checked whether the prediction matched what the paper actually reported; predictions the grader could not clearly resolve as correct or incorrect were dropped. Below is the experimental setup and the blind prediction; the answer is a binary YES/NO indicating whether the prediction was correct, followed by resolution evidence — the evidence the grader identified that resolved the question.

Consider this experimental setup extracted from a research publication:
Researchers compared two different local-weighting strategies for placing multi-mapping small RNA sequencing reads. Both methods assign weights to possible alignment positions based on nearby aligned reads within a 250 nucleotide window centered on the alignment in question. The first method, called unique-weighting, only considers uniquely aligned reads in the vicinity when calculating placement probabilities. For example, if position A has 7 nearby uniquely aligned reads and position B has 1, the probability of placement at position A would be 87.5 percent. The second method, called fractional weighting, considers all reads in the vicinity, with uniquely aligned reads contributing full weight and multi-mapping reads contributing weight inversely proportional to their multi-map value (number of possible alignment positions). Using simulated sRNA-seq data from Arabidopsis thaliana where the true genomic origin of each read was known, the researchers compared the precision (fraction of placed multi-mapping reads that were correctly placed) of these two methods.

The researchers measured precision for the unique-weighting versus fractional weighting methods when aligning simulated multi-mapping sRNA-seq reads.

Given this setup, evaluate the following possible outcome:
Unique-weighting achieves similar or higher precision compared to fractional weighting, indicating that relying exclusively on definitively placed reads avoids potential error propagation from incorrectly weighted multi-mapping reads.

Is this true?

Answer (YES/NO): YES